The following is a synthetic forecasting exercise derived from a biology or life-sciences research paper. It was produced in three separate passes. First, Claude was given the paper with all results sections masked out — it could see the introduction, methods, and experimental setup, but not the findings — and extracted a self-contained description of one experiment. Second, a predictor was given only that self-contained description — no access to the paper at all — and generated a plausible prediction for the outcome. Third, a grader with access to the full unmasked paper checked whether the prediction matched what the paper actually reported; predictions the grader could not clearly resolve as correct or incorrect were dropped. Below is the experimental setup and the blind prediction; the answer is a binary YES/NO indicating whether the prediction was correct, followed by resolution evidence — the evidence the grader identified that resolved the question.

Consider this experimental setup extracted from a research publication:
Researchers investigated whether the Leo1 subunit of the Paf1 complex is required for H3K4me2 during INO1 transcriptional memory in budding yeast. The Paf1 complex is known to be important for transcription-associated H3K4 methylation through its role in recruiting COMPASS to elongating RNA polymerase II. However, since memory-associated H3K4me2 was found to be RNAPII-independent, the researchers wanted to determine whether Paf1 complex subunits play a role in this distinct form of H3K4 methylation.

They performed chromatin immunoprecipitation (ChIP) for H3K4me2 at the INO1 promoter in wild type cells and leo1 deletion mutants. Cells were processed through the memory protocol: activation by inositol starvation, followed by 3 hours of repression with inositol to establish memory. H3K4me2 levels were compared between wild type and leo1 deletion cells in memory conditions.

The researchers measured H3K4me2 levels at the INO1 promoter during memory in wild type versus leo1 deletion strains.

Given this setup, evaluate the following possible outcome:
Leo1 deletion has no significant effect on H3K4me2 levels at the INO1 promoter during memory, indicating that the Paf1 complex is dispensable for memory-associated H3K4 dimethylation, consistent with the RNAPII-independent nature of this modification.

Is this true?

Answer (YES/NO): NO